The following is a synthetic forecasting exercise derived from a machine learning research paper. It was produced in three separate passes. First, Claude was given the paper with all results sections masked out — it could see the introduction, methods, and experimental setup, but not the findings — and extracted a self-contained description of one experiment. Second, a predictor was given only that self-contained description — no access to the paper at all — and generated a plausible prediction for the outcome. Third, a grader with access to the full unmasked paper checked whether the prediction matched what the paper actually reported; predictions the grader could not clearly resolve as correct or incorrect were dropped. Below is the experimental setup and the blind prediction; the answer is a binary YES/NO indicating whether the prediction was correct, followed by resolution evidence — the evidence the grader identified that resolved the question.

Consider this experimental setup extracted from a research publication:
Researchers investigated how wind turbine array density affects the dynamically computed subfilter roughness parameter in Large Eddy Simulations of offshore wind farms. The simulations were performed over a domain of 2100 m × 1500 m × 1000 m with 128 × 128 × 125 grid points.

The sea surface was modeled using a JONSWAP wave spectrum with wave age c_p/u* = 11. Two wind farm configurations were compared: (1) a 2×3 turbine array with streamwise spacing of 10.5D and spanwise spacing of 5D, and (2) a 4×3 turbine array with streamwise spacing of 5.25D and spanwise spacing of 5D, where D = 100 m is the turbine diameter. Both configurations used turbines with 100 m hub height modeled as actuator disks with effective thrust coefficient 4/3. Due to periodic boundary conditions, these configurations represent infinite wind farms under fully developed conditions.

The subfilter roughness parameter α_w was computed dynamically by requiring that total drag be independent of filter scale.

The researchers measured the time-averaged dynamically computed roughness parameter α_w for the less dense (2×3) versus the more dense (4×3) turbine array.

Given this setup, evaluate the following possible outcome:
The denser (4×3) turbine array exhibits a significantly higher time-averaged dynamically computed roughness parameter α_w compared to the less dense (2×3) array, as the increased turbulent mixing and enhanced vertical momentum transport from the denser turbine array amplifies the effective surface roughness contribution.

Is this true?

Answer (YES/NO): NO